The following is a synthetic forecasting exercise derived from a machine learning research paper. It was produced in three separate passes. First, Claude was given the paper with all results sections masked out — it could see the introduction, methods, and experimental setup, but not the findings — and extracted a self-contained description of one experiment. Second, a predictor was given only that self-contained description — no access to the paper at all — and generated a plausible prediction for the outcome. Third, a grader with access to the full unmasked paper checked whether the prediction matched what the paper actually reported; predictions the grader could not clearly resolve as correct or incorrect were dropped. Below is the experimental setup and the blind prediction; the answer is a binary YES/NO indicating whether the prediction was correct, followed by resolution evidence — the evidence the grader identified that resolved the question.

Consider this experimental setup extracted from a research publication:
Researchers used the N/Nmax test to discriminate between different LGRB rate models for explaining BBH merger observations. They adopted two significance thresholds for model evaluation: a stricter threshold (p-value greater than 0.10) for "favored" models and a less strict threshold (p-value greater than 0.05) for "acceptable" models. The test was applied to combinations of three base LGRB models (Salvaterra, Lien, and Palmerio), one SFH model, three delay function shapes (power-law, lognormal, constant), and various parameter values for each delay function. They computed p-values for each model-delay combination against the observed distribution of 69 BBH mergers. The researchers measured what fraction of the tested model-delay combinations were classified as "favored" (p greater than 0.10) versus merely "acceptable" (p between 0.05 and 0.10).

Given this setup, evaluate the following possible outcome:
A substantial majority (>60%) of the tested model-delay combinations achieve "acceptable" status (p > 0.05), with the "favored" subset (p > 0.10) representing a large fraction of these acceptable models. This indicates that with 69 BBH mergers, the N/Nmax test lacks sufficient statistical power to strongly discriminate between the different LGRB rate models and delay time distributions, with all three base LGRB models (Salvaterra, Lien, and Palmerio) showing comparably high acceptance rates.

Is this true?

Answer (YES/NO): NO